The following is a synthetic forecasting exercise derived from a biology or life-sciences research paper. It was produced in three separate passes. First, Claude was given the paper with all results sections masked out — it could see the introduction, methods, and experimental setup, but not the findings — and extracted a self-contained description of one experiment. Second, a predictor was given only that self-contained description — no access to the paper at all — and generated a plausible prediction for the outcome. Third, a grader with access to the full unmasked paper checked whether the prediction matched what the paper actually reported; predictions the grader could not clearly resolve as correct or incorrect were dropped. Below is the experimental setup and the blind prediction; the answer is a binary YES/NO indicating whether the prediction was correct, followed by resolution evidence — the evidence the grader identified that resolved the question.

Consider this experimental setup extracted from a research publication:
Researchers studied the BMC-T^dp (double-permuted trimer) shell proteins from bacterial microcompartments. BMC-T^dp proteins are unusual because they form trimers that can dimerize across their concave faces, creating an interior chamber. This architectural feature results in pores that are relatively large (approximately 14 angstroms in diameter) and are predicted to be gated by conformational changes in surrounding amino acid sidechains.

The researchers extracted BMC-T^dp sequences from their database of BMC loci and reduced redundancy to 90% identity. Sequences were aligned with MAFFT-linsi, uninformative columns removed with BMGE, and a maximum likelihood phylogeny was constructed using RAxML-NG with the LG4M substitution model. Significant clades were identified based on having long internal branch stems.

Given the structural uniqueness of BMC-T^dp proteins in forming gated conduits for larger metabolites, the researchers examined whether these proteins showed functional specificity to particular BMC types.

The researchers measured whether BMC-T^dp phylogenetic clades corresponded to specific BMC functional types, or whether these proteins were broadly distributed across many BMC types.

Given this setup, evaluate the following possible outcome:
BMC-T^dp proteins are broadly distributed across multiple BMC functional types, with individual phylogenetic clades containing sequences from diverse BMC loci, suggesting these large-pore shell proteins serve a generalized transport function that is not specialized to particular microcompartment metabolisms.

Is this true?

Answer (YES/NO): NO